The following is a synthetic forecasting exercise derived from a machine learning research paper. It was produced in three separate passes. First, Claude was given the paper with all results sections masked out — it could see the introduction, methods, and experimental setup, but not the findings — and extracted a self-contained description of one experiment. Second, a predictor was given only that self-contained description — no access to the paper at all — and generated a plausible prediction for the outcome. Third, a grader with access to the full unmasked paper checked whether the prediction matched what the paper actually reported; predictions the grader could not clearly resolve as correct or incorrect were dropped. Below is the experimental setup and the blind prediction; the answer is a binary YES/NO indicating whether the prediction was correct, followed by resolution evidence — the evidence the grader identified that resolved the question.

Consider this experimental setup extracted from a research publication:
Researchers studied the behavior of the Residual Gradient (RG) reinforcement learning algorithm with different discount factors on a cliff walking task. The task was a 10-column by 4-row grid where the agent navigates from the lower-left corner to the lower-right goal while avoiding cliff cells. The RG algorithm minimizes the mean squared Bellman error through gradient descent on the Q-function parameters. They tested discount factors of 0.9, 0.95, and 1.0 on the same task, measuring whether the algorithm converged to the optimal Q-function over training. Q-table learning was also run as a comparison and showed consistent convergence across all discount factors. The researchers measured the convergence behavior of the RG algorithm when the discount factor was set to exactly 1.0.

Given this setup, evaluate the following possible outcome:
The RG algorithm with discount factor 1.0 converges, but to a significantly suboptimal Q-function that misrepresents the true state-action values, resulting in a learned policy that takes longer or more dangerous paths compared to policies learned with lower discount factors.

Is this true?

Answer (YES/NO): NO